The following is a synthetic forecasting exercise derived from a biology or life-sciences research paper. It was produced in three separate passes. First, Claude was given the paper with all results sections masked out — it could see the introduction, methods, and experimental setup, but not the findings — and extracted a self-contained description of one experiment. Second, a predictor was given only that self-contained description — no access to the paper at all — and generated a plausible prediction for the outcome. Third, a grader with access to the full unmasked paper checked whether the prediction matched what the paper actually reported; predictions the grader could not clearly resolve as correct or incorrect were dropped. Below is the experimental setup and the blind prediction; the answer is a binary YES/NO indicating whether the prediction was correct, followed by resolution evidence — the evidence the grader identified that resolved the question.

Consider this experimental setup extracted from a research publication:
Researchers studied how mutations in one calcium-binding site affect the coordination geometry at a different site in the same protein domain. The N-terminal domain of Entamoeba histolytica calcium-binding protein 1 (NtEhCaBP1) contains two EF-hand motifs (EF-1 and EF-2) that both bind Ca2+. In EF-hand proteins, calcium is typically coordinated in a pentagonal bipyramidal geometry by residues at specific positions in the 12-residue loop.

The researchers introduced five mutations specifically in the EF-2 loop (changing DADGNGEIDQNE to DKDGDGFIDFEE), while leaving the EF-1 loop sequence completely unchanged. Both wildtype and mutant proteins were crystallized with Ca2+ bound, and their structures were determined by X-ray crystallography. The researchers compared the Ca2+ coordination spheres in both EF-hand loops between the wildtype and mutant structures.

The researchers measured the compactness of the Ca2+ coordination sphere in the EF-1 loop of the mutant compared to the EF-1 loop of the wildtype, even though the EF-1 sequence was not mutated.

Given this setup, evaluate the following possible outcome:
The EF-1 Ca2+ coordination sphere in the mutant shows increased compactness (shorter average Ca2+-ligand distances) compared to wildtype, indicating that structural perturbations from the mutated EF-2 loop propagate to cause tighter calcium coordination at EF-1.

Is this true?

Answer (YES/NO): YES